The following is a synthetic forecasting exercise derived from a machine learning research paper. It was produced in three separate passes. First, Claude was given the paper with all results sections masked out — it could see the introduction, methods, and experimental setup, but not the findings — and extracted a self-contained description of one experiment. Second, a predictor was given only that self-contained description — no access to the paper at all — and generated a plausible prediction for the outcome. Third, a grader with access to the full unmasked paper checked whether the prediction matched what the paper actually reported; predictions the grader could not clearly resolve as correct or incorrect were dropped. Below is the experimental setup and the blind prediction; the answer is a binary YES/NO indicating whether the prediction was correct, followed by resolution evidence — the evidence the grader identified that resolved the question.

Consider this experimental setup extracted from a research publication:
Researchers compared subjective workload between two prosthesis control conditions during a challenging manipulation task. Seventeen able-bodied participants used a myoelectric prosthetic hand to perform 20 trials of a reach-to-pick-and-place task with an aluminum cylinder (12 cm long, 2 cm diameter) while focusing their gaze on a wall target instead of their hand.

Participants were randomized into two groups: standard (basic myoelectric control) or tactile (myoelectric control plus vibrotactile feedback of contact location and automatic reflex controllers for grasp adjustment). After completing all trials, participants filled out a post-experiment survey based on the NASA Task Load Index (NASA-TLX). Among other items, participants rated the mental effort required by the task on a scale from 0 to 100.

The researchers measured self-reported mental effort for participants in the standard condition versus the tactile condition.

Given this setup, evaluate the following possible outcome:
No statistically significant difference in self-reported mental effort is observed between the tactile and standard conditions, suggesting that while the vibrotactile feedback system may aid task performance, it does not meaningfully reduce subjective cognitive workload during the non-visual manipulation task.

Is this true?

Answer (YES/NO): YES